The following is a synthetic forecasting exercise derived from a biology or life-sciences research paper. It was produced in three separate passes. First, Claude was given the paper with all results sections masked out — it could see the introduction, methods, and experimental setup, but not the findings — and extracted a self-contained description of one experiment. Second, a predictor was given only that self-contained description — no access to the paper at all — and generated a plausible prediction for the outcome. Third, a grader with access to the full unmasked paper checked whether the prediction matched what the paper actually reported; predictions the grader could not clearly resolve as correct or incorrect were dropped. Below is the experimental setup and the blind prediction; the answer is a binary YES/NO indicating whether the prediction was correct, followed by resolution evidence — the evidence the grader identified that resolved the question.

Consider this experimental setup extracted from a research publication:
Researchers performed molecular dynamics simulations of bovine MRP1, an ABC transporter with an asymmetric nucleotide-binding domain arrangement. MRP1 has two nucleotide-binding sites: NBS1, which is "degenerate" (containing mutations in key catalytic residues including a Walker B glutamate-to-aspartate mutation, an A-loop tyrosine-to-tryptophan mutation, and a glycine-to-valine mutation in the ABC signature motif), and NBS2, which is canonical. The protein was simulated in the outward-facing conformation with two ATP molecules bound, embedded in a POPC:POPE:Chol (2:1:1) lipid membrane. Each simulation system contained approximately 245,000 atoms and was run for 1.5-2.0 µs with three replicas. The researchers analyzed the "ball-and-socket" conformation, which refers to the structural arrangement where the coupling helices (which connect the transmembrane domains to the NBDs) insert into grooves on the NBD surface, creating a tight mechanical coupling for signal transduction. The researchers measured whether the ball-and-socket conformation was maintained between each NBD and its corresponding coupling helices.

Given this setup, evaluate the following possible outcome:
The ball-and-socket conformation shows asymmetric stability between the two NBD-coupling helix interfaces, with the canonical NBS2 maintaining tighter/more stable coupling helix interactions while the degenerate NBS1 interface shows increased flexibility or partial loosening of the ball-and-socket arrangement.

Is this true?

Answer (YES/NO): YES